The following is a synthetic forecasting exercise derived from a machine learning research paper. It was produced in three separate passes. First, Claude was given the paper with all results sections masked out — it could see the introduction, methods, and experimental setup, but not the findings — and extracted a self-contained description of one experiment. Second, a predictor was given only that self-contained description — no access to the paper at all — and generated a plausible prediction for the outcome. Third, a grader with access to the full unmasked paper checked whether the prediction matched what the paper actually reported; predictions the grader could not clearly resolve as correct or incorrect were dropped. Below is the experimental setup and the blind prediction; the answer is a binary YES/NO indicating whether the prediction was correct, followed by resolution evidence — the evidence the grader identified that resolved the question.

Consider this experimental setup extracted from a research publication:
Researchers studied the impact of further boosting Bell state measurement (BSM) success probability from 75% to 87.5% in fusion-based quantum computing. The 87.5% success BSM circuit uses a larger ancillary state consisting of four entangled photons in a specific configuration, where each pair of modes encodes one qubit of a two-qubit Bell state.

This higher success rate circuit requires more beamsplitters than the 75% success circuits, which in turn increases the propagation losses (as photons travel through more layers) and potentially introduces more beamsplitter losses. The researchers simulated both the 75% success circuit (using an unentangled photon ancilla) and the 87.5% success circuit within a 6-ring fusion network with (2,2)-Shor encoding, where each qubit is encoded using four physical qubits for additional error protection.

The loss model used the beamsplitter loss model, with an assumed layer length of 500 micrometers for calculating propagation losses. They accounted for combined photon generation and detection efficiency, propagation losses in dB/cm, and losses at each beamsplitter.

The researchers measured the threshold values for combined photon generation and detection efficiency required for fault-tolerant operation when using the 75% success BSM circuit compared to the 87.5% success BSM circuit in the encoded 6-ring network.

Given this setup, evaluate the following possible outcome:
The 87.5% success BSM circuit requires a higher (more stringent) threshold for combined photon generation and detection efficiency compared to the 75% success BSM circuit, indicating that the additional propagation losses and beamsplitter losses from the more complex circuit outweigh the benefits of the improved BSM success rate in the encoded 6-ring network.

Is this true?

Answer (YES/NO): YES